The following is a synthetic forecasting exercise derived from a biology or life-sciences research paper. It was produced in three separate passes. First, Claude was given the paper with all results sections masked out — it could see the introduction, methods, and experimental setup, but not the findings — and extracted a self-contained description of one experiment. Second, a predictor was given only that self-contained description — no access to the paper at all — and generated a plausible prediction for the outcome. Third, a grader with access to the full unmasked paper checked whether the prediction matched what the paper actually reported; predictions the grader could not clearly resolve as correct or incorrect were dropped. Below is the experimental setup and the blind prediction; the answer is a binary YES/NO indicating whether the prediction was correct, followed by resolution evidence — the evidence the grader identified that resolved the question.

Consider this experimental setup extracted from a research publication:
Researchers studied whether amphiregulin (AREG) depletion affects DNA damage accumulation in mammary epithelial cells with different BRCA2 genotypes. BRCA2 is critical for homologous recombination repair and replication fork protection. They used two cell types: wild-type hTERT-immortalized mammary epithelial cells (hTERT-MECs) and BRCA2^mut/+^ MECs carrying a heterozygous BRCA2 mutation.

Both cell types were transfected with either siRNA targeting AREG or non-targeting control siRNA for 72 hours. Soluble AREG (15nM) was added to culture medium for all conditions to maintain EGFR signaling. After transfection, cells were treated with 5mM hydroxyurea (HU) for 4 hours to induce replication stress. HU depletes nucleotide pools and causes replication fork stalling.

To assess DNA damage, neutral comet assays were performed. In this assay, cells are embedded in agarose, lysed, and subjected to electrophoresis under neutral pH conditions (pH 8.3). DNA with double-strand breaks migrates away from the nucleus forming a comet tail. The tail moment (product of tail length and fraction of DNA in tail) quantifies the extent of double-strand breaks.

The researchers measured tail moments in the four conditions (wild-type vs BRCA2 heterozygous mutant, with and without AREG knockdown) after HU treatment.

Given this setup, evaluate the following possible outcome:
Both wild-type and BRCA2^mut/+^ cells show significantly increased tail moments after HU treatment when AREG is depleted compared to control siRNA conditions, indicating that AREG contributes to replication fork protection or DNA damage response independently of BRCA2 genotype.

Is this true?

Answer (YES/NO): YES